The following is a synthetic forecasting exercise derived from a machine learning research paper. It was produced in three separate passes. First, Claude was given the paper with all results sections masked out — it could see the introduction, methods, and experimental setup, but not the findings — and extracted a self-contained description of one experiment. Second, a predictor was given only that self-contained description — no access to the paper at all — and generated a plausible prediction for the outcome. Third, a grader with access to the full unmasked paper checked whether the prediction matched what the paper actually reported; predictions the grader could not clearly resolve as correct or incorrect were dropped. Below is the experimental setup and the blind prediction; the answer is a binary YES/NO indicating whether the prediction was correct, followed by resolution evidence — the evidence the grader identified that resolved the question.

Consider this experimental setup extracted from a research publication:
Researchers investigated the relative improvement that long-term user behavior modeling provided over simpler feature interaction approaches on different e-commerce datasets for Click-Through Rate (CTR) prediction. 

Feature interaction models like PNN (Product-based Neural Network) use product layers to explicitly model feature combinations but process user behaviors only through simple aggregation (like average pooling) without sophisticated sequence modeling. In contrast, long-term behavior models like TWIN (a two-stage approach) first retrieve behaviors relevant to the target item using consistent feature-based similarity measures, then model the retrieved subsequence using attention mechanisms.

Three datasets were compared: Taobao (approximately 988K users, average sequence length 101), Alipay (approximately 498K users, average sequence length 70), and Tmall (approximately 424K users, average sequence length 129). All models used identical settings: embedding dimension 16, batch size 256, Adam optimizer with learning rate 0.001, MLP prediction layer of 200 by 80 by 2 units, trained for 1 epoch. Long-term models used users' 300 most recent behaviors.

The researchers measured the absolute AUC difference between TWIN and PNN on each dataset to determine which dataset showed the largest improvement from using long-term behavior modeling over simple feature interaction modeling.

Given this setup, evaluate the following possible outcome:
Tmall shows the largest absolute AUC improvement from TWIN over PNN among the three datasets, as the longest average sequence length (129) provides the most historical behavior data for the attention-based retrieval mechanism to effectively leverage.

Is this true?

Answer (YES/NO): NO